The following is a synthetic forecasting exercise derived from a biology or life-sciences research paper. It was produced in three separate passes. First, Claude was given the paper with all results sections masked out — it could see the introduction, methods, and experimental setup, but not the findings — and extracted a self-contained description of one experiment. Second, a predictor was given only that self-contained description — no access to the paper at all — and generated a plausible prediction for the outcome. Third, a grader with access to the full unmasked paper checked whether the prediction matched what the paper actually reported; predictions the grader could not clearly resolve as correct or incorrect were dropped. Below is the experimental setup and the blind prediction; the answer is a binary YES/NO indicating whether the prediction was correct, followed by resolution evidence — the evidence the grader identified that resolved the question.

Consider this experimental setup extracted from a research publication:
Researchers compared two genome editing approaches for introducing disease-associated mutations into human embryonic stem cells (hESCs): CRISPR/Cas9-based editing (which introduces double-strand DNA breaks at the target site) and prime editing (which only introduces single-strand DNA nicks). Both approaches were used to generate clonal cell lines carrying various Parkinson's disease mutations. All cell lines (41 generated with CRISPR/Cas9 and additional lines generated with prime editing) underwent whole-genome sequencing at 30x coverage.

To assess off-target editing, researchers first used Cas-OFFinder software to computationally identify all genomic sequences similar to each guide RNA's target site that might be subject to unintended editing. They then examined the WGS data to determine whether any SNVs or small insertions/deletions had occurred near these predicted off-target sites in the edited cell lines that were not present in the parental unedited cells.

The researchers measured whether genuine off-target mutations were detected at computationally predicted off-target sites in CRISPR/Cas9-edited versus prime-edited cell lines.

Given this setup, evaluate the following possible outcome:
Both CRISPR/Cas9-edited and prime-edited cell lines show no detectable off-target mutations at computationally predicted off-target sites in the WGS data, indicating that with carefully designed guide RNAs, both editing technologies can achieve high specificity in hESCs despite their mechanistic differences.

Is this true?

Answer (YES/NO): NO